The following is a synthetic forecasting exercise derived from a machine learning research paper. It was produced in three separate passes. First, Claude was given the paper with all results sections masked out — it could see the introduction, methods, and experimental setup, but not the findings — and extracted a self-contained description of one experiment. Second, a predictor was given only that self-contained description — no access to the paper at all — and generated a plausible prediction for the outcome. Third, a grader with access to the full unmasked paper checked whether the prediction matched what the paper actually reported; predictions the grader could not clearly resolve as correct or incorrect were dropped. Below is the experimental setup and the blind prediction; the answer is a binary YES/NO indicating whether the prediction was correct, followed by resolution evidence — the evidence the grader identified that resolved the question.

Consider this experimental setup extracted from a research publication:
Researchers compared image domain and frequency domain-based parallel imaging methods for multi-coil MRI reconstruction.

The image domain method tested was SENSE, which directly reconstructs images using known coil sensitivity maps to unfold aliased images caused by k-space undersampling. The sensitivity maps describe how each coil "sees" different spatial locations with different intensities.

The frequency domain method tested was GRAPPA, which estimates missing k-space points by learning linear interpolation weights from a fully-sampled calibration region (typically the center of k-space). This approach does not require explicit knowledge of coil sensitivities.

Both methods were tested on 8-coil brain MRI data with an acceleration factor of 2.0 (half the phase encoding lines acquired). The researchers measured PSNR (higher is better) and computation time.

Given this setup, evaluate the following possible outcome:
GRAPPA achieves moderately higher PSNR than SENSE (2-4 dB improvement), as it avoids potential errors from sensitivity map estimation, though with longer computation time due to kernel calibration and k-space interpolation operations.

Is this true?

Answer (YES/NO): YES